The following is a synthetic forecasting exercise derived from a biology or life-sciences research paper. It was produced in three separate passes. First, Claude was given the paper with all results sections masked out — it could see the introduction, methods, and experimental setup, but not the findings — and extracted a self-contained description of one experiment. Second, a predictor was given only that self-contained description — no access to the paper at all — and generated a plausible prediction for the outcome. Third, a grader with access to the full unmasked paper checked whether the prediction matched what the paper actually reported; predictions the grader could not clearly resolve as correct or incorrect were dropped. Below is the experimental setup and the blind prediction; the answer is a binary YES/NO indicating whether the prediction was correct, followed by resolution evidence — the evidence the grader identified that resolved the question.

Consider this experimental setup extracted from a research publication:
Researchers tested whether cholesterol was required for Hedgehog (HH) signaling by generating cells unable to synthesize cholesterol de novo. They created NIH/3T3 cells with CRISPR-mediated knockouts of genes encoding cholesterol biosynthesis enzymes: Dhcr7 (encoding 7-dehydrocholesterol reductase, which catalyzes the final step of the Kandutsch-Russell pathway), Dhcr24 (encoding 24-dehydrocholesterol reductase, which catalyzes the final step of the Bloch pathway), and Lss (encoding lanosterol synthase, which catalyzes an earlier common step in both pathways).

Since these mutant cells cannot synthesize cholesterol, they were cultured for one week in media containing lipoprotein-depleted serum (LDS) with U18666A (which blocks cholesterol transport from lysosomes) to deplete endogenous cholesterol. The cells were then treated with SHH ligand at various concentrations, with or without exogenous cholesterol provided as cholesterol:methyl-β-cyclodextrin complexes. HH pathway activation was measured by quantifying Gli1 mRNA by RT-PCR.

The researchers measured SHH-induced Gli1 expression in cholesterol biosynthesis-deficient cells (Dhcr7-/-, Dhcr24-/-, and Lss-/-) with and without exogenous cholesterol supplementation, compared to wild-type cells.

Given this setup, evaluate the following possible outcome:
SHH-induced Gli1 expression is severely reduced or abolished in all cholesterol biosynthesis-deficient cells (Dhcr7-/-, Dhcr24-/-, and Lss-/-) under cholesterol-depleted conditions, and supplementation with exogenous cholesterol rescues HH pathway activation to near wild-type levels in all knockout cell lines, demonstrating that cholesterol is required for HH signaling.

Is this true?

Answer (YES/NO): NO